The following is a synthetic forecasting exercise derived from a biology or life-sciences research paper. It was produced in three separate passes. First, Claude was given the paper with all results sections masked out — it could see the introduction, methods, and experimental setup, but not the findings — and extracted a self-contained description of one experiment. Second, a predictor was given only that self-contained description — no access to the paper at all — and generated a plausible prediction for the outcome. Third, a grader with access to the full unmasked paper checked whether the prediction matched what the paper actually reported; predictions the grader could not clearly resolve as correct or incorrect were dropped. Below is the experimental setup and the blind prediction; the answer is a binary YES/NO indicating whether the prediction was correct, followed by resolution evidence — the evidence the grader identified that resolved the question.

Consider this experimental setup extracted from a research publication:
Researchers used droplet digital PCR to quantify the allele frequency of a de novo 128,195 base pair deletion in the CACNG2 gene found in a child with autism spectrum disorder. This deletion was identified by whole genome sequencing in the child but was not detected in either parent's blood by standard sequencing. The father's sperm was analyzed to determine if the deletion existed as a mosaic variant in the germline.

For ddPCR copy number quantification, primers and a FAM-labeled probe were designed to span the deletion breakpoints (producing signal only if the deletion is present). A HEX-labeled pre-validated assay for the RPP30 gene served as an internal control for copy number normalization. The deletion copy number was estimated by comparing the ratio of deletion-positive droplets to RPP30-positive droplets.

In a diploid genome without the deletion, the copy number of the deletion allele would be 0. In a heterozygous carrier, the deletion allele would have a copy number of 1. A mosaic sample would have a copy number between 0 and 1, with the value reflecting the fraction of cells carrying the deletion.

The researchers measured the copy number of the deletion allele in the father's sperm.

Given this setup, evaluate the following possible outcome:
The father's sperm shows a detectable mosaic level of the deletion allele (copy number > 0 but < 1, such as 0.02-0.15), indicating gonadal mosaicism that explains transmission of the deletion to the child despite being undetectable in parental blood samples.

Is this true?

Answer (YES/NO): YES